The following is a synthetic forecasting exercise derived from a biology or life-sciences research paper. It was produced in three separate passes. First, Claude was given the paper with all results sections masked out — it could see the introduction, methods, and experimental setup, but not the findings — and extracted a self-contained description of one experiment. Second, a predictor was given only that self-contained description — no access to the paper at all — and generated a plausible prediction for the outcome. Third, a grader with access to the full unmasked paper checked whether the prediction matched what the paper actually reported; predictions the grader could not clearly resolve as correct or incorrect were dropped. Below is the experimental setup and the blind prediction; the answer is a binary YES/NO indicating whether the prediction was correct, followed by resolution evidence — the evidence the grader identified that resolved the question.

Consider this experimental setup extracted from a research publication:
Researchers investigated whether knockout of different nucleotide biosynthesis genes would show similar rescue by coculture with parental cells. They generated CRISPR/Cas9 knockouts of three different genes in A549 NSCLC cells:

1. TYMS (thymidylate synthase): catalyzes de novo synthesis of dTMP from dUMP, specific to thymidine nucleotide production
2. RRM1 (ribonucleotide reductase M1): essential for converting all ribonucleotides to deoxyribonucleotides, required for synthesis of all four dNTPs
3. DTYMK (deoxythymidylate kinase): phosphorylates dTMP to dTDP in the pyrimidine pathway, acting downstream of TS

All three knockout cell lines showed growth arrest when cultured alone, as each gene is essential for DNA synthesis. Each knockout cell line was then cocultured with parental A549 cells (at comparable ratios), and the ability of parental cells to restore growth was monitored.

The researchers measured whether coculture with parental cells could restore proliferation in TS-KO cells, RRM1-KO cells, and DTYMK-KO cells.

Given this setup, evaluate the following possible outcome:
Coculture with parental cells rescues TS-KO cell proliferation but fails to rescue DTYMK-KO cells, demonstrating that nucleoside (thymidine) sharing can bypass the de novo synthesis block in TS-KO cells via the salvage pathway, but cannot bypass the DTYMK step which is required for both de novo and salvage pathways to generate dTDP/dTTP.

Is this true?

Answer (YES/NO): NO